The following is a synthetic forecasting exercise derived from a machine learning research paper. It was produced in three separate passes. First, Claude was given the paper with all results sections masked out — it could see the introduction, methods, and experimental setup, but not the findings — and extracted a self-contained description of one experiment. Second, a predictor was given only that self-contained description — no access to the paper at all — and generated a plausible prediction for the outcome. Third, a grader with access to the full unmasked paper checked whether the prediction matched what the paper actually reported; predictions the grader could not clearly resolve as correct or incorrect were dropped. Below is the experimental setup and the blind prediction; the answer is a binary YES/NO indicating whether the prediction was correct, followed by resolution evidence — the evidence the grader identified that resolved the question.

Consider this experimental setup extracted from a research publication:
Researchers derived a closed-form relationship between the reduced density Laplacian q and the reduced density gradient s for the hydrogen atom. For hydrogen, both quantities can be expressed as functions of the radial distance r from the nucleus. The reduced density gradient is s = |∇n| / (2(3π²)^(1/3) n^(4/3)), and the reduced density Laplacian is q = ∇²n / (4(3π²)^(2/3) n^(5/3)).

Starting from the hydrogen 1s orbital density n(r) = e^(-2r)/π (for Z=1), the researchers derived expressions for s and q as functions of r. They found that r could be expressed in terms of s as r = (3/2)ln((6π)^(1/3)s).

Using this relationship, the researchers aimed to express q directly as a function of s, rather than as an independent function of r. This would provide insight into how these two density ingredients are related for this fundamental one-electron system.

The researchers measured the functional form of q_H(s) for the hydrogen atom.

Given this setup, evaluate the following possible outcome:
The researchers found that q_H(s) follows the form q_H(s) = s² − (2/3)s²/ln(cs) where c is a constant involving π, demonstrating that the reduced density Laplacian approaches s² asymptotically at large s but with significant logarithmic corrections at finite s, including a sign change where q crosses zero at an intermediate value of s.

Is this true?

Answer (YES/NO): YES